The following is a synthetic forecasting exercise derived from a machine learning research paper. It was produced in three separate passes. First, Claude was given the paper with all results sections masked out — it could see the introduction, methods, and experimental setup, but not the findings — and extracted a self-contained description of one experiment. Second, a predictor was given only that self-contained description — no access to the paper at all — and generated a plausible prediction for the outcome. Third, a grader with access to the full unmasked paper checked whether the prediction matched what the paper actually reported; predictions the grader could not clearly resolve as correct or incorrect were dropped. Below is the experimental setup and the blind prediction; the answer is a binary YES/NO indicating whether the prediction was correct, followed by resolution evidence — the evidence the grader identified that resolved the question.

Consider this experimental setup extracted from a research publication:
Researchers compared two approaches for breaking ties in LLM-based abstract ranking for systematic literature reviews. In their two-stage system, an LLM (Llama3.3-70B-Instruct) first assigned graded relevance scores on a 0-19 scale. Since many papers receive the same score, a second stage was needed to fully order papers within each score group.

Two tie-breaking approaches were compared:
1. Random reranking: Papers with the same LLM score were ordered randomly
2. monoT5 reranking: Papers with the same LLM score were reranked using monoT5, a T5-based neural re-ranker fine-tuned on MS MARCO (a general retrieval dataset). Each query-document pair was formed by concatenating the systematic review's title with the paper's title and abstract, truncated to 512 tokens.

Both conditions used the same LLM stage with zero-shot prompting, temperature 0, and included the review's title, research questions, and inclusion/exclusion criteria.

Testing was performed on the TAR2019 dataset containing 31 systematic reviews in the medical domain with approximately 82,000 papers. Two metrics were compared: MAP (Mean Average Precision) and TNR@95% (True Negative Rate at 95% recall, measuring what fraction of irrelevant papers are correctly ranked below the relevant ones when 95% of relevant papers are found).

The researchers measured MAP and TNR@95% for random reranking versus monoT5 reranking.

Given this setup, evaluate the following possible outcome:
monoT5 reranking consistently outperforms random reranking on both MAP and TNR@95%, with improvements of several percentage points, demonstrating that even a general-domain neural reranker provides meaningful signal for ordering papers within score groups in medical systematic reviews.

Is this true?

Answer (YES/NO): NO